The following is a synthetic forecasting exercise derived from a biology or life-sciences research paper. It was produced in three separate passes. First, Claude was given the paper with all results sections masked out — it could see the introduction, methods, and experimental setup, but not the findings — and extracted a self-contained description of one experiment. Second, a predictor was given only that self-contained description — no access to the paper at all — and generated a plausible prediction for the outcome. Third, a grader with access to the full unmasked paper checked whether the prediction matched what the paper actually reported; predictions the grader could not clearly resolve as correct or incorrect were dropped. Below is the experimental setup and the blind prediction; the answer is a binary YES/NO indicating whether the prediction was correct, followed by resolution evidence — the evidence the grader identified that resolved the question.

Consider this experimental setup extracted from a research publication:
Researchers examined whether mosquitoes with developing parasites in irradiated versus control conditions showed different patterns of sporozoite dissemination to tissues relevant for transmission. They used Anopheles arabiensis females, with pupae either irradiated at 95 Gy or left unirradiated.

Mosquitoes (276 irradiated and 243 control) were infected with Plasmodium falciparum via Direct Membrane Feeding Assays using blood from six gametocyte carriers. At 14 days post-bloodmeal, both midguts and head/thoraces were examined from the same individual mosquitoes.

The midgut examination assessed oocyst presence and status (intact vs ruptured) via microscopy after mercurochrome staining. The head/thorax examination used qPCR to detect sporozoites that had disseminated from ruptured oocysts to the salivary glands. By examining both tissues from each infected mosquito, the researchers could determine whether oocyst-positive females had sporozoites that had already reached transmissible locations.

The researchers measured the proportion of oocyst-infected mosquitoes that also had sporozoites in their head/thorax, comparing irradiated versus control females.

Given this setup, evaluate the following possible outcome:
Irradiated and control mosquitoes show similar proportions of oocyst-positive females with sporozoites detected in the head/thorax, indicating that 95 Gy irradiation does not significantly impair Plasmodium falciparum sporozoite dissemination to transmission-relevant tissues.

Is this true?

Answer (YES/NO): YES